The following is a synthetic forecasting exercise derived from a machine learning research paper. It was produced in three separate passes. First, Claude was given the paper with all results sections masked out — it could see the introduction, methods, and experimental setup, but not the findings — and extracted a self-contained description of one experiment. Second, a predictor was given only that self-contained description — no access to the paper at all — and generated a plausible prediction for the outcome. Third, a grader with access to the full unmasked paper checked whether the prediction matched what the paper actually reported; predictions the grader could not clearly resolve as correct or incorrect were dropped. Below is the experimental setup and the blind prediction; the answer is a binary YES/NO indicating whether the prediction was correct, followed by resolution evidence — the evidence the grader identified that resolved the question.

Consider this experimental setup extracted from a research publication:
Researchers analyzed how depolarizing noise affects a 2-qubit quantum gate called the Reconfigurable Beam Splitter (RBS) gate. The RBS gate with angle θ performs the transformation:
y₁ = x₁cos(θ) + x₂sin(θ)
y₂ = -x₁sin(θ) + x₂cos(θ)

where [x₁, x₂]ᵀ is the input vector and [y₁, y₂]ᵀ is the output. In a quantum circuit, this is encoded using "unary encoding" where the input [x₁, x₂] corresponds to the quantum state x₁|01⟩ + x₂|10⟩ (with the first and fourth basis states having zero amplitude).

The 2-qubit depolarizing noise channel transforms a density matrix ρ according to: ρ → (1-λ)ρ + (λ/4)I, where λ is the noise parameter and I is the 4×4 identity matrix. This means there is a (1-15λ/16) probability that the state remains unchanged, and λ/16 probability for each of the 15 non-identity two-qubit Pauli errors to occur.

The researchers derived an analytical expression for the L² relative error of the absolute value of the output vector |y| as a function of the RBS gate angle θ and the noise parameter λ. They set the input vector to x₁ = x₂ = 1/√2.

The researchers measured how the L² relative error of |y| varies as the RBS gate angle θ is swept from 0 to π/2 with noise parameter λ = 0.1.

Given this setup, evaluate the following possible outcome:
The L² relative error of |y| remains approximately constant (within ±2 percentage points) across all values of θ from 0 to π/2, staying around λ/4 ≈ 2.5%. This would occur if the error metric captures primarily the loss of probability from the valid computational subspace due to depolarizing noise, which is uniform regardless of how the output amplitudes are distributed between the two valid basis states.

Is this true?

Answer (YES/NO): NO